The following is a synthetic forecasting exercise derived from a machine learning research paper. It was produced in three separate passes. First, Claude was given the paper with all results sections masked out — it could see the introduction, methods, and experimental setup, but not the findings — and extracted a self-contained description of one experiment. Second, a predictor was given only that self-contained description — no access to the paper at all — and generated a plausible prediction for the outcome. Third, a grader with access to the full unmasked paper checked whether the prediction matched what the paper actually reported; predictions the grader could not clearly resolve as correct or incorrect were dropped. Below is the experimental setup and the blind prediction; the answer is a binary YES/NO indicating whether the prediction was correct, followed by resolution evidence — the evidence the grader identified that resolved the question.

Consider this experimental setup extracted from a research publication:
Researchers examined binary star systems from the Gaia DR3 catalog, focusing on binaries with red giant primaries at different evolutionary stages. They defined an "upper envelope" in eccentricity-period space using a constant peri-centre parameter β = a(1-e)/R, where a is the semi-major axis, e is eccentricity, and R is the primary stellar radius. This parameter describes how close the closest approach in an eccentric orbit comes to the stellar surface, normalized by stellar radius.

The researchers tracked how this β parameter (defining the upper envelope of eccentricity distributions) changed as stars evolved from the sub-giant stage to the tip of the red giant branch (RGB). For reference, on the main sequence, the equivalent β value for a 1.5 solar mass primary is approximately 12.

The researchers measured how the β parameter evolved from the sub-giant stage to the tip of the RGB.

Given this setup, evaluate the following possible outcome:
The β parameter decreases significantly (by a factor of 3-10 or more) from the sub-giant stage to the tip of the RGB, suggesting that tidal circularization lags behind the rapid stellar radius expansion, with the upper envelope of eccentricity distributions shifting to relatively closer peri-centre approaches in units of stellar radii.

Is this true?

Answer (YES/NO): NO